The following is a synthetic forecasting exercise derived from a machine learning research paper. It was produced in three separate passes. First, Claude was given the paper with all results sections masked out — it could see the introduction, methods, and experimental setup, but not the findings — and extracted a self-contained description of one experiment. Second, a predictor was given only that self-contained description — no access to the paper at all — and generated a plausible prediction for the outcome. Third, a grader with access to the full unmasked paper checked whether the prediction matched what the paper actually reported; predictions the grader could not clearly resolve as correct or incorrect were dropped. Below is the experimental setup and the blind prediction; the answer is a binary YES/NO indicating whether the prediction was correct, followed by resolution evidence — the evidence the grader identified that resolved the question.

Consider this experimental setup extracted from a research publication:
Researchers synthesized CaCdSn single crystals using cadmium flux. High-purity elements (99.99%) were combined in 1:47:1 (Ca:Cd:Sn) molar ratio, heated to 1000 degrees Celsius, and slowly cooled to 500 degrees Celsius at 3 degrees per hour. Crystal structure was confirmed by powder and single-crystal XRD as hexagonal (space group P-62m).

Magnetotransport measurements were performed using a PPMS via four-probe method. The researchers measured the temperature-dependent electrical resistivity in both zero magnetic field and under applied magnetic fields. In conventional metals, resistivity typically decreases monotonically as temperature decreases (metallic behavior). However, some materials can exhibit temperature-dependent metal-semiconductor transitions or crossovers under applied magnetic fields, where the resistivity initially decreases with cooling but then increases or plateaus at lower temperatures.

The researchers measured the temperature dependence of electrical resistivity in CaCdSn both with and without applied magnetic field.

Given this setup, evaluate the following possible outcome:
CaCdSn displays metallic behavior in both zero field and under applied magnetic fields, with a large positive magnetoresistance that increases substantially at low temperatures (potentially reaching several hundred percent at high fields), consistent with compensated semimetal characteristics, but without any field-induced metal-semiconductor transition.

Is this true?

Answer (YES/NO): NO